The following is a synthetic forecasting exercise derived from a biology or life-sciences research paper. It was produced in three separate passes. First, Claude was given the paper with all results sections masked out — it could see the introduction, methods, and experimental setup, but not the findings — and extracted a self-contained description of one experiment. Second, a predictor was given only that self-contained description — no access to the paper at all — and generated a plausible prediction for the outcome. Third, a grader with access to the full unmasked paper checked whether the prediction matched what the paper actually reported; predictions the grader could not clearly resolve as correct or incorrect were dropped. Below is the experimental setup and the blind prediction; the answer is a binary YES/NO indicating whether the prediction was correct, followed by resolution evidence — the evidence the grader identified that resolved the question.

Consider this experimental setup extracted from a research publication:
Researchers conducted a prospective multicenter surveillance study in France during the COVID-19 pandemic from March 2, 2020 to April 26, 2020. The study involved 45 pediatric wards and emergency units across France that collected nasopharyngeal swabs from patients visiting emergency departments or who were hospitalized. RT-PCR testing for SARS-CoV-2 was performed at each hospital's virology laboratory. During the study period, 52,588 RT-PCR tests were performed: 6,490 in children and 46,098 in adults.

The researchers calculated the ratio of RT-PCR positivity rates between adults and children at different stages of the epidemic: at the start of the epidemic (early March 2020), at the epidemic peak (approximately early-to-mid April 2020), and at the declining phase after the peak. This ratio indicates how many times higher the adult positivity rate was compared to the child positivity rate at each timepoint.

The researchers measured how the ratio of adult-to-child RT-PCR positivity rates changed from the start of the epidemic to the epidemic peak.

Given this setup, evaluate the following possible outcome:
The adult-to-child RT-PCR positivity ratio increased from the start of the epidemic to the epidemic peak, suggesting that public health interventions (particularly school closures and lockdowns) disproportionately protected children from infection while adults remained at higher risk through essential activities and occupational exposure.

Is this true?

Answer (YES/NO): NO